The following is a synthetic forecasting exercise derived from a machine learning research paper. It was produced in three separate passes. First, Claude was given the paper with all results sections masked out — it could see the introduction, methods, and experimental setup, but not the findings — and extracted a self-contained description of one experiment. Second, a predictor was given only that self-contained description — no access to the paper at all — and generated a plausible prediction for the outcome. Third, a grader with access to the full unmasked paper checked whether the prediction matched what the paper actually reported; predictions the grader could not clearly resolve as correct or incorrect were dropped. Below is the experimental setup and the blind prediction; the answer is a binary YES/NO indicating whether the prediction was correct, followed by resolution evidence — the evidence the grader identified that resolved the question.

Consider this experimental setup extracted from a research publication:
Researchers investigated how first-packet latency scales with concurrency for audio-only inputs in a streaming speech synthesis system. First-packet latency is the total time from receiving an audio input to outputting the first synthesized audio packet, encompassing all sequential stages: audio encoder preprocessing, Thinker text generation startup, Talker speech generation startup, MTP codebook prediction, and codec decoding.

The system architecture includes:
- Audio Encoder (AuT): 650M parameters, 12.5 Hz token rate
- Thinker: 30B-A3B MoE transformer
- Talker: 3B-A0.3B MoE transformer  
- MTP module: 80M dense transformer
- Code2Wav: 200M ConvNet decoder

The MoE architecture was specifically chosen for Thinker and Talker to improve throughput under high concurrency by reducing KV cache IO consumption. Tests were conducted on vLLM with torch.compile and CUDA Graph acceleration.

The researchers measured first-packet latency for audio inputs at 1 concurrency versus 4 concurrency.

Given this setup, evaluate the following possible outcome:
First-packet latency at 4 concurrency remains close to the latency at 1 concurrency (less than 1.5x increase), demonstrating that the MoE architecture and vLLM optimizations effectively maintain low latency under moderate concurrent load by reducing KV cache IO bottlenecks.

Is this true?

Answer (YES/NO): NO